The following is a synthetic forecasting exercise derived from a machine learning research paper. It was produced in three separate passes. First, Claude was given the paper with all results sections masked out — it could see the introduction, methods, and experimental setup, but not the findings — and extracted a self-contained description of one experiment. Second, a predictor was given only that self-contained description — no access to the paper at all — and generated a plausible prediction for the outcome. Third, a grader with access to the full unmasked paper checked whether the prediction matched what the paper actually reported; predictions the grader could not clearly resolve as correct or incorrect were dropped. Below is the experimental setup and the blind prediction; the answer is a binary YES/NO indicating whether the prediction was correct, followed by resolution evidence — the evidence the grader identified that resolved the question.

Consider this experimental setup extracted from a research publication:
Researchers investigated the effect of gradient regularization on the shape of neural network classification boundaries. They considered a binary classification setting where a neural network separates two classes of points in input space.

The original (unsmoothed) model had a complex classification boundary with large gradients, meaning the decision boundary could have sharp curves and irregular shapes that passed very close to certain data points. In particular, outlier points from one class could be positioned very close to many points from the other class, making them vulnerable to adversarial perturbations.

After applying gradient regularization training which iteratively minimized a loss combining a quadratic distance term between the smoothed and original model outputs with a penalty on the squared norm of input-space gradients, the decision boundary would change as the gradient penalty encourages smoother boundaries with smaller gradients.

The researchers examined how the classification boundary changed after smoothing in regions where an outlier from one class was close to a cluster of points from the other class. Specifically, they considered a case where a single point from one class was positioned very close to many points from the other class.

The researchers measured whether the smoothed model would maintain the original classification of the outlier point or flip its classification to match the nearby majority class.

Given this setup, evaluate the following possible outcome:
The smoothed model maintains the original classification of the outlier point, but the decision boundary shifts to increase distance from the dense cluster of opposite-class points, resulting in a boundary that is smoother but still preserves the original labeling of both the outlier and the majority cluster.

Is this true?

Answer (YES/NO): NO